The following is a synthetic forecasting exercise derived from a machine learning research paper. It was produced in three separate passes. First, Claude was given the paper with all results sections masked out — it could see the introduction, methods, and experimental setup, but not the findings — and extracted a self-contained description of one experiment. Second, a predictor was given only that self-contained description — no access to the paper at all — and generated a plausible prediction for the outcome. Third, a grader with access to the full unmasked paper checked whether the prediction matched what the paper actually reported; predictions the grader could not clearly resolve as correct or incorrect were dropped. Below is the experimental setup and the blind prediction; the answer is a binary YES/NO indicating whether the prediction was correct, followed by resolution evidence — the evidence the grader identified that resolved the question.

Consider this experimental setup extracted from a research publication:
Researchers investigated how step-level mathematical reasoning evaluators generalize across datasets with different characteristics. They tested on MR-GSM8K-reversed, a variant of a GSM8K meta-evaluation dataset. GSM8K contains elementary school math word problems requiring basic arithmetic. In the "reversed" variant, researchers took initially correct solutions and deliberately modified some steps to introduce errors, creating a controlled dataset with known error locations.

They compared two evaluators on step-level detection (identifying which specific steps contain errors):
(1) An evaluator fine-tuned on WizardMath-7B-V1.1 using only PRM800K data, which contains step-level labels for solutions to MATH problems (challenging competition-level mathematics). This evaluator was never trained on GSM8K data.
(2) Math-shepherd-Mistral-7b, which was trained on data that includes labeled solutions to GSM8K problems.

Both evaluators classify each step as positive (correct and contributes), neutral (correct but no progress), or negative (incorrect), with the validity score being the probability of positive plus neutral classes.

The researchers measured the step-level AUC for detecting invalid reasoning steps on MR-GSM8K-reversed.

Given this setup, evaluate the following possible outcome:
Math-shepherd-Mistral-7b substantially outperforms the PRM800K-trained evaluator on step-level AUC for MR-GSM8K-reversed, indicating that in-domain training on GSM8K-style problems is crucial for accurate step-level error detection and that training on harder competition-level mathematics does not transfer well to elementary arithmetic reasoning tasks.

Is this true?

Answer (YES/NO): NO